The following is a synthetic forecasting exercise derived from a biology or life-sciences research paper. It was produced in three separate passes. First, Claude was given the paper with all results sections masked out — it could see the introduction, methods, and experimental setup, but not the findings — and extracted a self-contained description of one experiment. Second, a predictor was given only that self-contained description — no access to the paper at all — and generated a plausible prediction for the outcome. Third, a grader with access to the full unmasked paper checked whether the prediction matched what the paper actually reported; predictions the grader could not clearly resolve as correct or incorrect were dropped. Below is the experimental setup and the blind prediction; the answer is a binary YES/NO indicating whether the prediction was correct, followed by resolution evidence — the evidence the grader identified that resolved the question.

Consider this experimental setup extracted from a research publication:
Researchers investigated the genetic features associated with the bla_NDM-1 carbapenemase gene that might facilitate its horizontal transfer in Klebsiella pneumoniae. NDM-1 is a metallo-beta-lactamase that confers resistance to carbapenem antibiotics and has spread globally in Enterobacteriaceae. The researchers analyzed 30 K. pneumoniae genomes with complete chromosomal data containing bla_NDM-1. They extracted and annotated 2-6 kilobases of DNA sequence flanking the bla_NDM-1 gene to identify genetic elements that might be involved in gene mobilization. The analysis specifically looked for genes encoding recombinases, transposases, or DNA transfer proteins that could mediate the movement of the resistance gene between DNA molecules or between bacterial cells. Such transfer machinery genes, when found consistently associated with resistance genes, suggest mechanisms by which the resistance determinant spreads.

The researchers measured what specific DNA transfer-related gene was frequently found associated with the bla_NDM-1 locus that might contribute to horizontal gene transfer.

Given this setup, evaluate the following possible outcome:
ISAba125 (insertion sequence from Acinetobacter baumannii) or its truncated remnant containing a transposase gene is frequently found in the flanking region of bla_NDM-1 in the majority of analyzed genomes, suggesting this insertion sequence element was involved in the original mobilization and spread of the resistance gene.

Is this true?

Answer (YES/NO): YES